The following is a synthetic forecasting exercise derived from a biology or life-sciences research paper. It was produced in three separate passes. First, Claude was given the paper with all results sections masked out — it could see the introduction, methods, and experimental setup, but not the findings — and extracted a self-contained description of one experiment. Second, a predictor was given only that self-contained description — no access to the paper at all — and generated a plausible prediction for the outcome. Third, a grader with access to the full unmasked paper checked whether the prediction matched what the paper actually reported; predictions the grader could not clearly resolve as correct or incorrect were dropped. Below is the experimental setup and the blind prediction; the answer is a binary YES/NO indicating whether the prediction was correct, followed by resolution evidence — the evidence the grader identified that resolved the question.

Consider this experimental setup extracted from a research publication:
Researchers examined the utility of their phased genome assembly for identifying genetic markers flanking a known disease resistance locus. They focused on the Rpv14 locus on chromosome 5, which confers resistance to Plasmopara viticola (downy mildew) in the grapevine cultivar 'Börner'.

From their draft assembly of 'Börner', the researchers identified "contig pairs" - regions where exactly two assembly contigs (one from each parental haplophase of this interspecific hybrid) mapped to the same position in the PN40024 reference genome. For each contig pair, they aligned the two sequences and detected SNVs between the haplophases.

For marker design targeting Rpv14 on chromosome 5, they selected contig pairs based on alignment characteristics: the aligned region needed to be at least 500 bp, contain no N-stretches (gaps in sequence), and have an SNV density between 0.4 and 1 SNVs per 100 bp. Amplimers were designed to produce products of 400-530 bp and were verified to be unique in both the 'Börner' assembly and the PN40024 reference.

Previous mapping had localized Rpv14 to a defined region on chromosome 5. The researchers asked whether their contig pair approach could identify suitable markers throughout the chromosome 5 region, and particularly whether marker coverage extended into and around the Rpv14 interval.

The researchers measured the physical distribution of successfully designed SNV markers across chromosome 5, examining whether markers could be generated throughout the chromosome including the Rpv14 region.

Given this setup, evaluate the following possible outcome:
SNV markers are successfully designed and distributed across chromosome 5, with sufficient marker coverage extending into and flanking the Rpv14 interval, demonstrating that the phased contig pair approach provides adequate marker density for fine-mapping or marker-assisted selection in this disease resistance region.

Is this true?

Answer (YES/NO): YES